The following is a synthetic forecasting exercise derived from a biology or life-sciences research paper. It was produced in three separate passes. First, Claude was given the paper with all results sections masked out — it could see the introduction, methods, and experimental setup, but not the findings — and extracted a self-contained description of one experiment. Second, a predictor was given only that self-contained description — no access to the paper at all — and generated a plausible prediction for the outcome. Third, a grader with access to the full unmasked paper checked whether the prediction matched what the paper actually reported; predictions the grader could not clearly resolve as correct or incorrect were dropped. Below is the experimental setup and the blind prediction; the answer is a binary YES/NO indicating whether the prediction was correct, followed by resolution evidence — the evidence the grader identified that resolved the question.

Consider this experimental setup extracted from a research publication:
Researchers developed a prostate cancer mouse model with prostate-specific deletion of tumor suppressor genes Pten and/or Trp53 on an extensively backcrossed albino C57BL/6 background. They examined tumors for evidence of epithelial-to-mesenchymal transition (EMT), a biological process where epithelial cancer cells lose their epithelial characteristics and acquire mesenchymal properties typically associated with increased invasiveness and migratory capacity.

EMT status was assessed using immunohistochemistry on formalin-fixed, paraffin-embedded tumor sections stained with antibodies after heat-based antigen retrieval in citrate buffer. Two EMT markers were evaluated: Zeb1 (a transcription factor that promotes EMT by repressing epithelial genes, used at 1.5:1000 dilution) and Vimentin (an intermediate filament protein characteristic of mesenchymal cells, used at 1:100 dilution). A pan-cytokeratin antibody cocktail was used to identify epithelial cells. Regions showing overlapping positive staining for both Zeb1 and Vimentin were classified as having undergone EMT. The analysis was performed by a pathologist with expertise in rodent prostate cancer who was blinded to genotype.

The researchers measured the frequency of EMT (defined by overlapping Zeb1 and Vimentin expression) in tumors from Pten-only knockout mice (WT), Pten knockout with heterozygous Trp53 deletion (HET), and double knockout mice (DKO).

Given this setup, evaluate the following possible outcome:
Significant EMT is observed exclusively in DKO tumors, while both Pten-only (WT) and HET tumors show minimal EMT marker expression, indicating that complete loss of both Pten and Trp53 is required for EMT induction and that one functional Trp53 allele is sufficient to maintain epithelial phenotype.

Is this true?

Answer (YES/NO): NO